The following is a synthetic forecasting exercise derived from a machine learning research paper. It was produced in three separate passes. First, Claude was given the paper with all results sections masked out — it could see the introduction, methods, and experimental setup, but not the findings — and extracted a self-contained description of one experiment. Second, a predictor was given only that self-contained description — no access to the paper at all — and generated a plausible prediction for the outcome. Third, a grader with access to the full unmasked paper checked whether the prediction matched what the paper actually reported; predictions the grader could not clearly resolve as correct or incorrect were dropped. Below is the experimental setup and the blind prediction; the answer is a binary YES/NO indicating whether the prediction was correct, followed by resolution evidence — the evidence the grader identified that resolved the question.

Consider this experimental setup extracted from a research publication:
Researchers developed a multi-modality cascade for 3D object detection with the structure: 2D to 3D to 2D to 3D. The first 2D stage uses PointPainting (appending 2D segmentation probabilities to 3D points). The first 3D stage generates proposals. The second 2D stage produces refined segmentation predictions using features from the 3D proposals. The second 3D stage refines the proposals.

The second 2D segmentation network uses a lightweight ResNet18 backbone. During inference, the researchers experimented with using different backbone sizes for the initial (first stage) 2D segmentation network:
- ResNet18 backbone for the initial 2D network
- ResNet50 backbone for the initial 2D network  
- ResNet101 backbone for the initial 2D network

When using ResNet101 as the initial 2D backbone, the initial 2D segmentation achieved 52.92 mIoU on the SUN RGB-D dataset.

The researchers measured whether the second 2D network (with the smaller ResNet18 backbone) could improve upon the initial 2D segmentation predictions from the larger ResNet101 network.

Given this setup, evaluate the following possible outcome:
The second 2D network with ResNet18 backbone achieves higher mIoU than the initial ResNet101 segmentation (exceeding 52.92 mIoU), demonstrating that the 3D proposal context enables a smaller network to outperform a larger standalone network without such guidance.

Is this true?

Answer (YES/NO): YES